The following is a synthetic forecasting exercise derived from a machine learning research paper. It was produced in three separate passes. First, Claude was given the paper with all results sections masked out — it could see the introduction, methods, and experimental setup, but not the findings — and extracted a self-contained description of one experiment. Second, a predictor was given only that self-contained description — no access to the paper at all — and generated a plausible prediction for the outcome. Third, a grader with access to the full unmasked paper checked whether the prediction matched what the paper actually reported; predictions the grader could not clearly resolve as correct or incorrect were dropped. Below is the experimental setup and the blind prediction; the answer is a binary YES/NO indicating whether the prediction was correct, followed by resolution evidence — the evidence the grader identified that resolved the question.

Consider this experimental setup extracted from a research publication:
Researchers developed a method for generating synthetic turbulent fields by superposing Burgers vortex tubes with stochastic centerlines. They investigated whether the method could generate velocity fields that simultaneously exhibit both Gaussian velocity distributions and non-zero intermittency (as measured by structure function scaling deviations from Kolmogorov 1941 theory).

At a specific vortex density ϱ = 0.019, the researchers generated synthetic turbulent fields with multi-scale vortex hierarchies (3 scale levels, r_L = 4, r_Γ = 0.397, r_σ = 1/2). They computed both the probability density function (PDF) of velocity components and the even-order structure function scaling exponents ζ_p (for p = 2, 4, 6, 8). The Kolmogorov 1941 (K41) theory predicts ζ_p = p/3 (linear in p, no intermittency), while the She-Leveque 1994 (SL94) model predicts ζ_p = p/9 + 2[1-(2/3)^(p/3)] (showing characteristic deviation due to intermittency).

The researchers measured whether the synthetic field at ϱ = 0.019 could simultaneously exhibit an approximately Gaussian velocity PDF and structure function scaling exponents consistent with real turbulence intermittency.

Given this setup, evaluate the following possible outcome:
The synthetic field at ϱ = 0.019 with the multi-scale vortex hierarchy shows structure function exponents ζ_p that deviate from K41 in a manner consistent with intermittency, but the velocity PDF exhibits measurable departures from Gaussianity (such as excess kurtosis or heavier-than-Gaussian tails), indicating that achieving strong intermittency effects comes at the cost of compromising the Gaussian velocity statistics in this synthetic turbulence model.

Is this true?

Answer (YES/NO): NO